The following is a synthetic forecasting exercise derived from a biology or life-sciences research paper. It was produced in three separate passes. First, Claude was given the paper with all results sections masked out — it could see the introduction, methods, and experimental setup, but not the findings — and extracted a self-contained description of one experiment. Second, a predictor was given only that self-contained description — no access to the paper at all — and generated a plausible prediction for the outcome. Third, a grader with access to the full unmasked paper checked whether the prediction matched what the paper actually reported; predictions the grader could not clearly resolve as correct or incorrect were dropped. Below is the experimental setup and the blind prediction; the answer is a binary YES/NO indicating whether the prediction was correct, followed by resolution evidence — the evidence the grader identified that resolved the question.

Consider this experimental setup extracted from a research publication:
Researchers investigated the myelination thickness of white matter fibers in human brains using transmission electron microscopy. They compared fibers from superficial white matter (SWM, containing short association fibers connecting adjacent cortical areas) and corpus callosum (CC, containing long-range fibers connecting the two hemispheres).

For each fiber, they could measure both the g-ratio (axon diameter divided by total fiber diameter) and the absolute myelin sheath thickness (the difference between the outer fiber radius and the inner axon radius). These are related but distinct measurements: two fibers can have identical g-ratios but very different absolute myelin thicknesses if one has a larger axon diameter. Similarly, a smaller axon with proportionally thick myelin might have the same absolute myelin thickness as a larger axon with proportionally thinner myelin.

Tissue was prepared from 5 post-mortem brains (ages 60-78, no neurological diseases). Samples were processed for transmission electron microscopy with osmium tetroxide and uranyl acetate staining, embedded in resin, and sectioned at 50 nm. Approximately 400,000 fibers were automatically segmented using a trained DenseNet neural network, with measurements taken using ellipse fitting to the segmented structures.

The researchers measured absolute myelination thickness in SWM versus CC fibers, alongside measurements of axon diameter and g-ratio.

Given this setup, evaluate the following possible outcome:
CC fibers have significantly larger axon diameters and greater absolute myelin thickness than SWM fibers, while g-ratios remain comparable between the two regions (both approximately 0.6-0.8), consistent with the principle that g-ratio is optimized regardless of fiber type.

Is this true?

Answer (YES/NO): NO